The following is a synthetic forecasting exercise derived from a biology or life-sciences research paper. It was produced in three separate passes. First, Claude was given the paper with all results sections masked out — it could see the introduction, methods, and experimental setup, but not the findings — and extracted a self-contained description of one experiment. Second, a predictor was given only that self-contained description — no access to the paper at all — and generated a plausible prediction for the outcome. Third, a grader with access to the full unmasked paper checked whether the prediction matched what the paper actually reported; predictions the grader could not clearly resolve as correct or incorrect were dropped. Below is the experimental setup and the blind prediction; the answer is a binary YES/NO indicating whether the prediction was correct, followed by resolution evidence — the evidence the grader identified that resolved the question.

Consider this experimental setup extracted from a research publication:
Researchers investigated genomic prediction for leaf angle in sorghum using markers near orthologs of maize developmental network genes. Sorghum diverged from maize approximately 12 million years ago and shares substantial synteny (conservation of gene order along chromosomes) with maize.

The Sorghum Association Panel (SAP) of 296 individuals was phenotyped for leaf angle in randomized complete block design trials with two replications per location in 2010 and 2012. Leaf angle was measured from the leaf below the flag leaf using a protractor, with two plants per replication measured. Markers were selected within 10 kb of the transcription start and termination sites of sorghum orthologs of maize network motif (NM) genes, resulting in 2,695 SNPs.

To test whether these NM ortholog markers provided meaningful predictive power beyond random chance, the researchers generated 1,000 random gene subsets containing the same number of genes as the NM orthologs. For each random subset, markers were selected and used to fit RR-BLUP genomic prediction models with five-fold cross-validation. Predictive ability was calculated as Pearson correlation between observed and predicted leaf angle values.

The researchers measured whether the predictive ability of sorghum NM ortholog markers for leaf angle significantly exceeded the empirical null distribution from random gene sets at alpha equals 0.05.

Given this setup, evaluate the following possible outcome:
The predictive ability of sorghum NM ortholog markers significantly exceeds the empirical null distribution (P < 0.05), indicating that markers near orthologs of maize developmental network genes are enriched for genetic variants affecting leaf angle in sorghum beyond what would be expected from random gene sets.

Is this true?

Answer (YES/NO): YES